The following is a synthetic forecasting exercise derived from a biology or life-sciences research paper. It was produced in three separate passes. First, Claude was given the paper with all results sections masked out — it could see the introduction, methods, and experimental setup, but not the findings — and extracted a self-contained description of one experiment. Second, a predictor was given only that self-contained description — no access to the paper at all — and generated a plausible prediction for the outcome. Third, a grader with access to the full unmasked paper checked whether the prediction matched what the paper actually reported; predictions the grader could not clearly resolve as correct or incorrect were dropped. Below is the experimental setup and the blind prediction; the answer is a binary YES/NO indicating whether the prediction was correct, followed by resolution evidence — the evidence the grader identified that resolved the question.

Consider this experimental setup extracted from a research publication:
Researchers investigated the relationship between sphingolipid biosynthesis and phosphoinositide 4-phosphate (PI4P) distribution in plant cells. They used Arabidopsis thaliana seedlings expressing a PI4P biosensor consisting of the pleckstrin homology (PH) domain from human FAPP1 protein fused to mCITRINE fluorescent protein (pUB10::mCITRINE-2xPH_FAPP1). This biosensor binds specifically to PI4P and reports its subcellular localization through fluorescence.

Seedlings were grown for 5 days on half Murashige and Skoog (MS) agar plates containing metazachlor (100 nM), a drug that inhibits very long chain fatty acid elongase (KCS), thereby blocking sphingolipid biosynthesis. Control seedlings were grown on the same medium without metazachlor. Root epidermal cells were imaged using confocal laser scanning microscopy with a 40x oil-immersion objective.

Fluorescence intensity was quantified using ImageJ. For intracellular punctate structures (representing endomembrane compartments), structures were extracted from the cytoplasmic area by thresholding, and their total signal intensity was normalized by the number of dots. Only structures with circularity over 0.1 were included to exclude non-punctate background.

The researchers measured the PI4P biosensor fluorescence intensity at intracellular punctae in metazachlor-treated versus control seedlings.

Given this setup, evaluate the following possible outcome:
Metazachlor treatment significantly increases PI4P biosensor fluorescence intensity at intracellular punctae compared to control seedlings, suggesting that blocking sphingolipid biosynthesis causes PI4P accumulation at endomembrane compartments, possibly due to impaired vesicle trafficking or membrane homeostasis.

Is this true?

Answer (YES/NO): YES